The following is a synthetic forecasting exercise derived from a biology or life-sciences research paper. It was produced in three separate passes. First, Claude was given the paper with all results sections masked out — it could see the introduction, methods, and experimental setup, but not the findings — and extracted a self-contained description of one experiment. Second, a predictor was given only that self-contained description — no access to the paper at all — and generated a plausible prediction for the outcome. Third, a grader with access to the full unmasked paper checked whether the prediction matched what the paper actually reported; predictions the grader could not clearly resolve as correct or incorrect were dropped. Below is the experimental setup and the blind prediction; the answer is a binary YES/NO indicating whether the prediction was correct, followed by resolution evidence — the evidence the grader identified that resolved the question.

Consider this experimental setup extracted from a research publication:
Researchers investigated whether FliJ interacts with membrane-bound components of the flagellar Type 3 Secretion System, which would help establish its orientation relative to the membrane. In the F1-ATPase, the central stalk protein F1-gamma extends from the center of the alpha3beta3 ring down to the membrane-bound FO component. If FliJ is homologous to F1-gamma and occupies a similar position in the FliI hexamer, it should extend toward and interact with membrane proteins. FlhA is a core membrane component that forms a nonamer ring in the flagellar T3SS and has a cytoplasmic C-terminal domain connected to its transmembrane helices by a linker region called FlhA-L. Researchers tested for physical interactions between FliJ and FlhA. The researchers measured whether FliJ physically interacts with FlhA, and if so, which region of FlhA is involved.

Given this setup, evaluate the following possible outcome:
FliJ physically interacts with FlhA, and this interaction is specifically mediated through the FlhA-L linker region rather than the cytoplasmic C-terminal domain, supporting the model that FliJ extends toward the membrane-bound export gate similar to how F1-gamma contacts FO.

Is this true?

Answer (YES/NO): YES